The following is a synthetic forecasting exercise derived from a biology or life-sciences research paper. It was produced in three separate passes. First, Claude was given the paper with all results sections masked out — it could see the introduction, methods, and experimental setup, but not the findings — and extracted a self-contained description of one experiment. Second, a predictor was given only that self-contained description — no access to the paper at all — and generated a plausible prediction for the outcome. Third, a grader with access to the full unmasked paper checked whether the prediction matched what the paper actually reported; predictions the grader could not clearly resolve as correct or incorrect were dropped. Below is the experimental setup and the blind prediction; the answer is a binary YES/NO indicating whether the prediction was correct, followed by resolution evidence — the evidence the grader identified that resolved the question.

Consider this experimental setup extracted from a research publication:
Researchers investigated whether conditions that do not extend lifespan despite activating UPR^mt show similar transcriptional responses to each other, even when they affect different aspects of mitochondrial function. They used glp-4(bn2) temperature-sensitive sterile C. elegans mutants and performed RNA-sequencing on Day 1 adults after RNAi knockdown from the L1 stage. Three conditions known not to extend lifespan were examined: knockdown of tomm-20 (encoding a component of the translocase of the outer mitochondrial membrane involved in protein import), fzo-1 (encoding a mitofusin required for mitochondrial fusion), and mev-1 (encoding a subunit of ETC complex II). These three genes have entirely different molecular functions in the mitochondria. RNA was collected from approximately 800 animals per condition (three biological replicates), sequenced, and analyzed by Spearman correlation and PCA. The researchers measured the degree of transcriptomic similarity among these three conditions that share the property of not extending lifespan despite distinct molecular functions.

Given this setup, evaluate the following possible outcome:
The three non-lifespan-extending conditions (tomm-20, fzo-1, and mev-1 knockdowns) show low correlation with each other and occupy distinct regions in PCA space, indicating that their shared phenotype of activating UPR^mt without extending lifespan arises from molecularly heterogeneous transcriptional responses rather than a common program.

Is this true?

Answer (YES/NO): NO